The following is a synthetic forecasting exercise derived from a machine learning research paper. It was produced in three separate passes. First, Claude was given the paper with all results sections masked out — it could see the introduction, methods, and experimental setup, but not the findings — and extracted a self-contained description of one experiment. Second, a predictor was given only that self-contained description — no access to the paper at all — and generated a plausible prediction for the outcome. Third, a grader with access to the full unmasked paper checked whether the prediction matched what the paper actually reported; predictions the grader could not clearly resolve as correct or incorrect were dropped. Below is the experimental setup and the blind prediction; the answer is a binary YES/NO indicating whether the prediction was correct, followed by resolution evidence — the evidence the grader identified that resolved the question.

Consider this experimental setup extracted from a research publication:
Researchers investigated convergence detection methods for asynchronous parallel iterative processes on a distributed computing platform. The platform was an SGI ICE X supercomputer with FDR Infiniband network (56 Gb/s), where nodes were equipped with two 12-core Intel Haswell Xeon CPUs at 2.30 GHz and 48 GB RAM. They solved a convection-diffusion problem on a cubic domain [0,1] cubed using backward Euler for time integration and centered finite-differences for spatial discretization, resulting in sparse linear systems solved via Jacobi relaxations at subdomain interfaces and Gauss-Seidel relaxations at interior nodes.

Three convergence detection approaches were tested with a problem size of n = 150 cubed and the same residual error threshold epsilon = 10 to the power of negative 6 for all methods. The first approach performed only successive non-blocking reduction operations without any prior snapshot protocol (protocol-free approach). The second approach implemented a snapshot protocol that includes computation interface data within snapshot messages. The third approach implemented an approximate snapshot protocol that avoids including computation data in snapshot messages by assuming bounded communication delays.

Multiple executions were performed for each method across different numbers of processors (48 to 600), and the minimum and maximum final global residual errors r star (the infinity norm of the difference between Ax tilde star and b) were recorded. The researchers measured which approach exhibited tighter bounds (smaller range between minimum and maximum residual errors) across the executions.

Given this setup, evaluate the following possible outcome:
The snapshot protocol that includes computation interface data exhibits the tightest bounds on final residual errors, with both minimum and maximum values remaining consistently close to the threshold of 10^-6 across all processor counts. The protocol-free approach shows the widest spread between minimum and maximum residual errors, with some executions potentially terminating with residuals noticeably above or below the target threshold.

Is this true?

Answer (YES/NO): NO